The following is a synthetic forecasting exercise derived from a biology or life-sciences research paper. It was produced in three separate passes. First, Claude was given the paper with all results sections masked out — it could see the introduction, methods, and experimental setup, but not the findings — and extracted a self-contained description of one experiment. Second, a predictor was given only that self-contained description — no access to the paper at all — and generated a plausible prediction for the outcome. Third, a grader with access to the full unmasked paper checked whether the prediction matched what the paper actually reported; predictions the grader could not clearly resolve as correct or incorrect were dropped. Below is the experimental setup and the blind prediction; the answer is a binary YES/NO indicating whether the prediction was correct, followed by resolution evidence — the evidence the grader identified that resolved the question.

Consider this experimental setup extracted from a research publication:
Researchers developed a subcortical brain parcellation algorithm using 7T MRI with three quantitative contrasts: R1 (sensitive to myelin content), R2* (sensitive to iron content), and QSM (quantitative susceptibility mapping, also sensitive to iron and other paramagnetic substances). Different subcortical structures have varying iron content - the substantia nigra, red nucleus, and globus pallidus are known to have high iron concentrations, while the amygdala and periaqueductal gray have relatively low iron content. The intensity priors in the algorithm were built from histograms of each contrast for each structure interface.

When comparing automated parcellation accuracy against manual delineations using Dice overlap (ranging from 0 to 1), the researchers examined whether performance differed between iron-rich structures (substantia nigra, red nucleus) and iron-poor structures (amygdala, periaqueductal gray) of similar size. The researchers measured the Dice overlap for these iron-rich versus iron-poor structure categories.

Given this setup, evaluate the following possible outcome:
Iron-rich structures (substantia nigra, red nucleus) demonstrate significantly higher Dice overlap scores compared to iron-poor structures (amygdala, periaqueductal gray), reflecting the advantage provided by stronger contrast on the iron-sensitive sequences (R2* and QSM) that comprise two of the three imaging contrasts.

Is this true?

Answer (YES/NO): NO